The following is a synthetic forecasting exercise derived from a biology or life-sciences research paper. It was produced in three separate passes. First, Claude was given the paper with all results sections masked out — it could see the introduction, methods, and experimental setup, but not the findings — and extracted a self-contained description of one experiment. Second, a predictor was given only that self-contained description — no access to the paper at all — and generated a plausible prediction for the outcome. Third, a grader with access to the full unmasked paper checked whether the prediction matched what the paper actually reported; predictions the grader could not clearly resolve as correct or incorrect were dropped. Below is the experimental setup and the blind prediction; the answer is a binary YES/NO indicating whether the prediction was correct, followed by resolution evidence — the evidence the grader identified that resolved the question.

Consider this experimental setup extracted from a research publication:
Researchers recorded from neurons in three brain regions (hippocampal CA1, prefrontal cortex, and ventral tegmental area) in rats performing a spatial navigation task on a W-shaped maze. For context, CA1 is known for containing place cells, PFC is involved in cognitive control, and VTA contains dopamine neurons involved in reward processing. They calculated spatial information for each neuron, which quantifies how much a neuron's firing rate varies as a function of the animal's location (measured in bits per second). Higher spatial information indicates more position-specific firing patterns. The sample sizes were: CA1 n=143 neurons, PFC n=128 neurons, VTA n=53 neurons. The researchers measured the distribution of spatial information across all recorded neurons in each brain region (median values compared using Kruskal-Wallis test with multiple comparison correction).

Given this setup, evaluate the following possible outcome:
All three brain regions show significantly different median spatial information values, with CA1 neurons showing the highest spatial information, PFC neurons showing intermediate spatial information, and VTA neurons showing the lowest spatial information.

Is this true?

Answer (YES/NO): YES